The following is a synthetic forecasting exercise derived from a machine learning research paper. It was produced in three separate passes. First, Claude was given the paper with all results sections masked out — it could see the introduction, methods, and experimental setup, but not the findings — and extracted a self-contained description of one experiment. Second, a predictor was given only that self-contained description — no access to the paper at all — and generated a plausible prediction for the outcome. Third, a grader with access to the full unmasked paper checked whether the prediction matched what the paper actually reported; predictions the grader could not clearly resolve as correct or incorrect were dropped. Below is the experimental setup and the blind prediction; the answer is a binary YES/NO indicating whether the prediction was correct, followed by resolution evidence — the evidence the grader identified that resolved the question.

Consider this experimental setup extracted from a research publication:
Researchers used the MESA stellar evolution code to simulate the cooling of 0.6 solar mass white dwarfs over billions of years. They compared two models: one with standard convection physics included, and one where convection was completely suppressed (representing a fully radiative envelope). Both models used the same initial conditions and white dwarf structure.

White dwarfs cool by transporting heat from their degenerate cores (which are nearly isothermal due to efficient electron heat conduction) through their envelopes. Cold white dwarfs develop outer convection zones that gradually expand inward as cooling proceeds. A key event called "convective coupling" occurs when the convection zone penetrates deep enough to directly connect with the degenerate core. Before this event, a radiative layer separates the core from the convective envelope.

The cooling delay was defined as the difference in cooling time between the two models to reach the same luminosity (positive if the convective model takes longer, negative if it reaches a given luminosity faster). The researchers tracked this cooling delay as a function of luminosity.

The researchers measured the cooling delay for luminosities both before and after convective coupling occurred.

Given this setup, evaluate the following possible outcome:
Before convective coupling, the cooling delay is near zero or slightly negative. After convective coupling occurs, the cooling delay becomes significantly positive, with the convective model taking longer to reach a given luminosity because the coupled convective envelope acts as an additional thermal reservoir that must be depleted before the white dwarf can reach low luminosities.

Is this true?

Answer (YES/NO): NO